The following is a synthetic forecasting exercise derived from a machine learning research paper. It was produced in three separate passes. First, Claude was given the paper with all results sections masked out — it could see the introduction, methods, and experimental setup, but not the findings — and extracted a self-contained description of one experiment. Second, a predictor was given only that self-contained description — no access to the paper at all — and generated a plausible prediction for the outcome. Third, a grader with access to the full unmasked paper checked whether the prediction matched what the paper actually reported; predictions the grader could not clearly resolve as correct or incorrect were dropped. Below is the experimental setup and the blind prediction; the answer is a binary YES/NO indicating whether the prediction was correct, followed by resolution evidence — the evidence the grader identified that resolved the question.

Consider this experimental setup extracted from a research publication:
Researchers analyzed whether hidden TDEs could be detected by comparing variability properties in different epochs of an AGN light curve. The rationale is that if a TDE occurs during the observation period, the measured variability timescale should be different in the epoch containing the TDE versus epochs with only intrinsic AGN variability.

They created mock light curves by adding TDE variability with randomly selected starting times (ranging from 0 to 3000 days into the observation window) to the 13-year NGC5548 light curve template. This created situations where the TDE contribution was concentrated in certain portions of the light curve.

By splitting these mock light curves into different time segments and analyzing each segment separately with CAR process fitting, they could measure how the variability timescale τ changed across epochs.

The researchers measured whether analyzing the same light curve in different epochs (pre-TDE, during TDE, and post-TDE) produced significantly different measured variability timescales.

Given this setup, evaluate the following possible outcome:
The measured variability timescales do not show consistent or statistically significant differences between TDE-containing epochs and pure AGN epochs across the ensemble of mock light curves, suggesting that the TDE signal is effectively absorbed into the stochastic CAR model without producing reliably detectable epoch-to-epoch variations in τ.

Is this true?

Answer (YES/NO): NO